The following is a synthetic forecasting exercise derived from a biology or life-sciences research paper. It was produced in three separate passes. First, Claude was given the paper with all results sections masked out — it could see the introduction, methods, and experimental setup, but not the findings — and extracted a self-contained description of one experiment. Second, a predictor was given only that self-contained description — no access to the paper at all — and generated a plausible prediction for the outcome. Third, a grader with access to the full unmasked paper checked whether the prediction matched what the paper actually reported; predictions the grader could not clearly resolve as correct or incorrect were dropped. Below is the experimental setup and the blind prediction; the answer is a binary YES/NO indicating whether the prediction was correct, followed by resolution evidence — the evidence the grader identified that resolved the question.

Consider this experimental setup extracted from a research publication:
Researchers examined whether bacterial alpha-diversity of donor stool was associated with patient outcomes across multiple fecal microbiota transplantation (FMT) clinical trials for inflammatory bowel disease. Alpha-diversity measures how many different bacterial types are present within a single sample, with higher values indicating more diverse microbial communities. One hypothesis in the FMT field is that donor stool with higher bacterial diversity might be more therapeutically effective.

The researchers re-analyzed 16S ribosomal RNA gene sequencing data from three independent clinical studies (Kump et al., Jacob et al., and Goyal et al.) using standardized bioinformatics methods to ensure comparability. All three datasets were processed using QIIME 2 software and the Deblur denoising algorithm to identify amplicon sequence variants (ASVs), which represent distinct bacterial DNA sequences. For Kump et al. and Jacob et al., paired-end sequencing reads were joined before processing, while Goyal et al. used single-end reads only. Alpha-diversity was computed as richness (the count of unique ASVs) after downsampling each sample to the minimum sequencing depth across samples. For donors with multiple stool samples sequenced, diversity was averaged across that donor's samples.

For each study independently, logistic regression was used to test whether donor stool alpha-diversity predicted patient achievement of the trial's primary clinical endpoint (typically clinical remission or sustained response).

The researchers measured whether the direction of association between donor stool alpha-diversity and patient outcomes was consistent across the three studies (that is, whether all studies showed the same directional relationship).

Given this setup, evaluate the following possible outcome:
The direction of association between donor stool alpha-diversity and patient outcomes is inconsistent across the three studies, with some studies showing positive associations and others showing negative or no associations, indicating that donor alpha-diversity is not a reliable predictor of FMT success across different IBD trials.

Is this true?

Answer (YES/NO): NO